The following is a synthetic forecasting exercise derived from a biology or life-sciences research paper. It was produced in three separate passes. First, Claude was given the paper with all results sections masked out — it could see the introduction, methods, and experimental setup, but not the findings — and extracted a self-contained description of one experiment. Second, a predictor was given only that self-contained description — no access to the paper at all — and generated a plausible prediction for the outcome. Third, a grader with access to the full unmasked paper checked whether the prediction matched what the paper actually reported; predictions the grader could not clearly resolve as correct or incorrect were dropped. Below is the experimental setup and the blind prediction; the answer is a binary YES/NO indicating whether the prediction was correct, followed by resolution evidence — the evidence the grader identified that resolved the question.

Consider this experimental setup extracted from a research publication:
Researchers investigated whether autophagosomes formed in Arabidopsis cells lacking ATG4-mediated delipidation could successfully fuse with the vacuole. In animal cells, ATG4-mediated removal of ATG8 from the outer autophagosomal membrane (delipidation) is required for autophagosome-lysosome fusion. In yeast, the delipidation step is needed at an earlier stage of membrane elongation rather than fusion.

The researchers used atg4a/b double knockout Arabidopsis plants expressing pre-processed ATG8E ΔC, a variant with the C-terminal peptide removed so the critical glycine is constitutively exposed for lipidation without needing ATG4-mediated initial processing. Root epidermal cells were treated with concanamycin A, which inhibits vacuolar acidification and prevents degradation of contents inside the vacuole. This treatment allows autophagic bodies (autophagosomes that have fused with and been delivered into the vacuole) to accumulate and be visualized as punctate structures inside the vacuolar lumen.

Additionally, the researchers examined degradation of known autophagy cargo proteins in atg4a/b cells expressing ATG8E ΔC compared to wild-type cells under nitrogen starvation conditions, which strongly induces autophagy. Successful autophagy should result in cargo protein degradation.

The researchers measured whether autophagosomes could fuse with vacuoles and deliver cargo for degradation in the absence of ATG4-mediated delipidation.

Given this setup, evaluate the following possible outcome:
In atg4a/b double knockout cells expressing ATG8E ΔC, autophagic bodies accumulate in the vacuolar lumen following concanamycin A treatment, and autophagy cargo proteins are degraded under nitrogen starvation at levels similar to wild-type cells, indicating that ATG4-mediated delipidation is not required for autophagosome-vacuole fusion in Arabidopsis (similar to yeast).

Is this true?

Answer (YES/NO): NO